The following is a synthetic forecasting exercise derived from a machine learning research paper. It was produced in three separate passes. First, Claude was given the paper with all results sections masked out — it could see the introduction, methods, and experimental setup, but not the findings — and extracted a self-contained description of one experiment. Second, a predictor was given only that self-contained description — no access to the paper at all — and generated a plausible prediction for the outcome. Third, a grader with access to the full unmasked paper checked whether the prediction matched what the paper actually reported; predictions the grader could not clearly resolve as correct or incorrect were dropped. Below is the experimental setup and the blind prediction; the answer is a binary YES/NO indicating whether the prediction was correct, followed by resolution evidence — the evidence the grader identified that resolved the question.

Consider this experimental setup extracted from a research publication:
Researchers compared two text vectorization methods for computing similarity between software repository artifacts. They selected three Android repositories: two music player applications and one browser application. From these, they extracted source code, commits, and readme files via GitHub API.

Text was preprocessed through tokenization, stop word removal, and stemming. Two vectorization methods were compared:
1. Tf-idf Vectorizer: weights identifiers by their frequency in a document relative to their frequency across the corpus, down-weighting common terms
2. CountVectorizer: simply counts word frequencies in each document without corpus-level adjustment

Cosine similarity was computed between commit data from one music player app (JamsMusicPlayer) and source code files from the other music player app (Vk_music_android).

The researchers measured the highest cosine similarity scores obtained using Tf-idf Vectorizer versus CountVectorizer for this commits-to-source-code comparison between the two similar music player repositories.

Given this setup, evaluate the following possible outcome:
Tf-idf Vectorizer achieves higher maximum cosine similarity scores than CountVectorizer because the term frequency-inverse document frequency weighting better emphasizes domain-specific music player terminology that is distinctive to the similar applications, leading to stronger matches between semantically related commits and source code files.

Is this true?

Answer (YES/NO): NO